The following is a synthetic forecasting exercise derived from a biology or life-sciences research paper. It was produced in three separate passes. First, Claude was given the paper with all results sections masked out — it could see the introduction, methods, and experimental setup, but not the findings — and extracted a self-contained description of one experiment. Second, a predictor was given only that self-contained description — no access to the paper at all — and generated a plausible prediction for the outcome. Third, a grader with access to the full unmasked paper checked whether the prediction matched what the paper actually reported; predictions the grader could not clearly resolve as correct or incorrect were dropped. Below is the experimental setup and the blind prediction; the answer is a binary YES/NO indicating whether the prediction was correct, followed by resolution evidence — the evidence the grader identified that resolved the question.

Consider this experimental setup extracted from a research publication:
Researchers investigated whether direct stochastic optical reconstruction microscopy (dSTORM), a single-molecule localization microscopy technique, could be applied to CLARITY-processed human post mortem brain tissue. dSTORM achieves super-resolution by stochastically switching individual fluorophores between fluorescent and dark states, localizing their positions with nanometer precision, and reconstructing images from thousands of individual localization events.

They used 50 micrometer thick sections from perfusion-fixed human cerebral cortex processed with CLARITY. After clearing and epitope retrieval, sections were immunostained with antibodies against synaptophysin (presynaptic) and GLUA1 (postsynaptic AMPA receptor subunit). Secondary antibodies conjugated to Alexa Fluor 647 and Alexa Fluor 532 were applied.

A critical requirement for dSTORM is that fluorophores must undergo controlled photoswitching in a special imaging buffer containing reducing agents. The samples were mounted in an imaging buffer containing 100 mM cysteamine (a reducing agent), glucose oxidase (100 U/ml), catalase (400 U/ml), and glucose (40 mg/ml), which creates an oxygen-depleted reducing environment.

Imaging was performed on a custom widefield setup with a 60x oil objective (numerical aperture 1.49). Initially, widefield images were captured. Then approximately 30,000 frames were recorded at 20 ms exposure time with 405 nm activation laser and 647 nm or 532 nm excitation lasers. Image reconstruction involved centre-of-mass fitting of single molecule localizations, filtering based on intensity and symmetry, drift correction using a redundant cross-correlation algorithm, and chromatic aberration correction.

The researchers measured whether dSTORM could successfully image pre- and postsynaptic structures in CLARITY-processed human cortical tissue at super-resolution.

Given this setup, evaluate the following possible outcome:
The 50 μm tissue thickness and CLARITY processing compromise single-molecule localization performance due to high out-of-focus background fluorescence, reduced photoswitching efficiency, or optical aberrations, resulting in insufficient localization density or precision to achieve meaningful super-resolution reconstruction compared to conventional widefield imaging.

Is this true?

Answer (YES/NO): NO